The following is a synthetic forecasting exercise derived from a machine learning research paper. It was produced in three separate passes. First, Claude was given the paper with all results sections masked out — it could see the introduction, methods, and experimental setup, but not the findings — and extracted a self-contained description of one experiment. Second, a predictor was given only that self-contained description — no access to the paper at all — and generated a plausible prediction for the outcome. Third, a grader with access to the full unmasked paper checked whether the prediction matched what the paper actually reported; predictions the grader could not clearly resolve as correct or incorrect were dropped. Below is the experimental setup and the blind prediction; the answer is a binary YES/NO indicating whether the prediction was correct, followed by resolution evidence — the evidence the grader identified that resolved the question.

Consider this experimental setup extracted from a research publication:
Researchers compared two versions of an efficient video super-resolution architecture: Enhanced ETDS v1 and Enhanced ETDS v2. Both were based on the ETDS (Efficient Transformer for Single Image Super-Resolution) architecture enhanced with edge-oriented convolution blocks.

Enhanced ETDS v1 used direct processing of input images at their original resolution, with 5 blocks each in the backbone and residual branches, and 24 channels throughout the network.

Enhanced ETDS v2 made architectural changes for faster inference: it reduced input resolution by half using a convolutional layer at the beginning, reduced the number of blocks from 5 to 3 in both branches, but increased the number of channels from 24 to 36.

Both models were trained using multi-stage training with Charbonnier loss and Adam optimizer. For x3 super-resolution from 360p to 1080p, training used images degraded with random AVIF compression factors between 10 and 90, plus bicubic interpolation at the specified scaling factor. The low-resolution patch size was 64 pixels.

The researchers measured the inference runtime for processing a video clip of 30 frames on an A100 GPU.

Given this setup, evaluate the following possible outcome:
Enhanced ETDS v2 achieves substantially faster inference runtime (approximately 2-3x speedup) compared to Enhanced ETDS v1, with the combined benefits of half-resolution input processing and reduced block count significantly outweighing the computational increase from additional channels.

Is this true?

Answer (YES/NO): NO